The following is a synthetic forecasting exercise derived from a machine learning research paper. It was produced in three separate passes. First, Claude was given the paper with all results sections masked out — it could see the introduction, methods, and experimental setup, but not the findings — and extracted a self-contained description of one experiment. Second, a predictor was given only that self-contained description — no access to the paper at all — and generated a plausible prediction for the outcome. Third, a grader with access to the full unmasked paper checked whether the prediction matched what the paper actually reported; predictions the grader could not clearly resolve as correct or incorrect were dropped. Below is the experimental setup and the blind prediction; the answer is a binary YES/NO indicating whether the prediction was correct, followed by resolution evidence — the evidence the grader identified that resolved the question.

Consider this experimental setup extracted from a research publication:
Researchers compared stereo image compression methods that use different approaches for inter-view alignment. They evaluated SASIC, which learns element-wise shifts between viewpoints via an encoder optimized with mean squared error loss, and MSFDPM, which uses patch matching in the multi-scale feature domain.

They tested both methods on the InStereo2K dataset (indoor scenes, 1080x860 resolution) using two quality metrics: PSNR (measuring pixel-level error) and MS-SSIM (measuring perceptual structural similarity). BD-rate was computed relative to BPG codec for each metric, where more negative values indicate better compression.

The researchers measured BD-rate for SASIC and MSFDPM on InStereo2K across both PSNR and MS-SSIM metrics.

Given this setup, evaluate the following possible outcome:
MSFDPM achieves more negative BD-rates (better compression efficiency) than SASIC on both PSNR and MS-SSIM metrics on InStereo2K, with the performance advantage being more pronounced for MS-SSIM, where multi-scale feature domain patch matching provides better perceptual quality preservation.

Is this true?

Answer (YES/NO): NO